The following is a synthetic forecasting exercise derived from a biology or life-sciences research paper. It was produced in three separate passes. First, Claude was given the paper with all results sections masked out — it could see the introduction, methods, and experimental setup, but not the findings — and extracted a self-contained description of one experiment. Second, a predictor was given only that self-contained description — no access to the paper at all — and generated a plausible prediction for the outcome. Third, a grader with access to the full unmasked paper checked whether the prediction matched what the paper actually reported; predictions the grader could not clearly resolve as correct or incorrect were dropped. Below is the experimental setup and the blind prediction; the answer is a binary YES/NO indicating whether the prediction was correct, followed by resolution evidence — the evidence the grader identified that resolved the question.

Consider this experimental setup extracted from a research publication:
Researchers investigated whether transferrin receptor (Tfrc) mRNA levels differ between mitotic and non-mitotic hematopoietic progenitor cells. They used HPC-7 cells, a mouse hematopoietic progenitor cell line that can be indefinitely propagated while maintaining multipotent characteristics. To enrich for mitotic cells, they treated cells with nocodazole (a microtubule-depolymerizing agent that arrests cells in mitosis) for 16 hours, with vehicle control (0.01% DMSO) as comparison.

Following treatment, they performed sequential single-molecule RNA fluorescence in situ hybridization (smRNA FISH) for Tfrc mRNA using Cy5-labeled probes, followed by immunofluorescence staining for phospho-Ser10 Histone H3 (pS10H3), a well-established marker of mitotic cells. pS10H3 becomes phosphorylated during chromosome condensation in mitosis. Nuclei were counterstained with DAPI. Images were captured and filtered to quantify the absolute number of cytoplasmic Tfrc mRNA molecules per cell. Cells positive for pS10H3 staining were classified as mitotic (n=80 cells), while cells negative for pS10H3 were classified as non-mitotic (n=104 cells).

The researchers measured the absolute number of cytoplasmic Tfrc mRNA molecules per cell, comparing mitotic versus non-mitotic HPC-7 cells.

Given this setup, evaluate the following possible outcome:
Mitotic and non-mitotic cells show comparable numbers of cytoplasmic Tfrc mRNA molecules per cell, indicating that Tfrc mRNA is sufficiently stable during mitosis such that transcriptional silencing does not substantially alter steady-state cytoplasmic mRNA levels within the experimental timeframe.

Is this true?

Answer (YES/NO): NO